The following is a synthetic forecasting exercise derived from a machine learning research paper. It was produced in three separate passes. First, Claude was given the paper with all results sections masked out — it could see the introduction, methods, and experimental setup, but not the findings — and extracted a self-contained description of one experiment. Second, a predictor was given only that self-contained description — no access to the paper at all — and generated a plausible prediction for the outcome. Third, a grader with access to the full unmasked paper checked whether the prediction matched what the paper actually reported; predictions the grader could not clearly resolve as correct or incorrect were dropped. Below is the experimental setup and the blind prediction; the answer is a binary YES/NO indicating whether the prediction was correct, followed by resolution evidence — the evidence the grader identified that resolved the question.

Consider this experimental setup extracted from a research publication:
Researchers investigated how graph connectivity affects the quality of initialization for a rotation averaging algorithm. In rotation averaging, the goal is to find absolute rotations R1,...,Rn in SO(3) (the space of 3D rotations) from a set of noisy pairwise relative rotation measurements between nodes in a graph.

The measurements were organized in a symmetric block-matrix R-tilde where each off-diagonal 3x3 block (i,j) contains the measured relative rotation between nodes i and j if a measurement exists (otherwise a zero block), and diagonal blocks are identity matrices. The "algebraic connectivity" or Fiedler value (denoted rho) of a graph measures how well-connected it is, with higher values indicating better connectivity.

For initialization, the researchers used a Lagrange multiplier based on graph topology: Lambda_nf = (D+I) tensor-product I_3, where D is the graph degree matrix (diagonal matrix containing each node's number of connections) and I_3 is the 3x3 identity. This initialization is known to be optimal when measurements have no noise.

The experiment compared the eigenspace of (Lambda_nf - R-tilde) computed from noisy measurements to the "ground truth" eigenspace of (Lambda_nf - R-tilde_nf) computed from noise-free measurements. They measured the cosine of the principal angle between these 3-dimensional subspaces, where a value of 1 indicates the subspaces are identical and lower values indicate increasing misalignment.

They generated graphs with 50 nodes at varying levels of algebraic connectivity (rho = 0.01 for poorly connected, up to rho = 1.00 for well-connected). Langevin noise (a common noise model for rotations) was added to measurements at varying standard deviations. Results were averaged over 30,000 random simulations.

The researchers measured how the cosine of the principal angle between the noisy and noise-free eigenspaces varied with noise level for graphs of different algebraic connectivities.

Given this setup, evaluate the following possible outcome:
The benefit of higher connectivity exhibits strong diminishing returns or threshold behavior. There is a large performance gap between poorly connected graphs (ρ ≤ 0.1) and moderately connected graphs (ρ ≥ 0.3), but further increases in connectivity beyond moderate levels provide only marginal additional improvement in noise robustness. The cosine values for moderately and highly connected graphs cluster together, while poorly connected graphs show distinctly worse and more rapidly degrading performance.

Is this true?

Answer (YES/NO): NO